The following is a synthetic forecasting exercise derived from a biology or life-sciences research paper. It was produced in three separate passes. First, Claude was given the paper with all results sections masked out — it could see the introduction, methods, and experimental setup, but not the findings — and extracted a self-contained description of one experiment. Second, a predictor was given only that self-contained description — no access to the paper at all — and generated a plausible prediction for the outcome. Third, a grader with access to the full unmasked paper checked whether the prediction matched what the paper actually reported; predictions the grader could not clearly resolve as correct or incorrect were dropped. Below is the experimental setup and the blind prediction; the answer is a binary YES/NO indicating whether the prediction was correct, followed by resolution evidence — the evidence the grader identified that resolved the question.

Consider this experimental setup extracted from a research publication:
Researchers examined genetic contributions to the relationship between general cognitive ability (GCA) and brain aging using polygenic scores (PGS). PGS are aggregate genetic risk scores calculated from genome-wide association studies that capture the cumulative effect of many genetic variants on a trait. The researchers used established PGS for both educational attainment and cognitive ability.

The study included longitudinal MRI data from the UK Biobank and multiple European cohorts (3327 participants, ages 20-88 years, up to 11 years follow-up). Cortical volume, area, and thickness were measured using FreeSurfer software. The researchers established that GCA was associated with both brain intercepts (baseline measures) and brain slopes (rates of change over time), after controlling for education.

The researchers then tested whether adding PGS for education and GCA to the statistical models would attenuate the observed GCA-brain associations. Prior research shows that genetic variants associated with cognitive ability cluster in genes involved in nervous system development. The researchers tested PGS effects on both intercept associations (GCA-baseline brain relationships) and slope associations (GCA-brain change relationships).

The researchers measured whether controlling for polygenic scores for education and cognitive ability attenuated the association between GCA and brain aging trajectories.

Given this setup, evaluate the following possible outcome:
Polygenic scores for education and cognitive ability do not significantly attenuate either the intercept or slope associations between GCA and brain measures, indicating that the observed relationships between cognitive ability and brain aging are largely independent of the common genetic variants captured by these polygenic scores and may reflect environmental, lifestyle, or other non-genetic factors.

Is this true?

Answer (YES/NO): NO